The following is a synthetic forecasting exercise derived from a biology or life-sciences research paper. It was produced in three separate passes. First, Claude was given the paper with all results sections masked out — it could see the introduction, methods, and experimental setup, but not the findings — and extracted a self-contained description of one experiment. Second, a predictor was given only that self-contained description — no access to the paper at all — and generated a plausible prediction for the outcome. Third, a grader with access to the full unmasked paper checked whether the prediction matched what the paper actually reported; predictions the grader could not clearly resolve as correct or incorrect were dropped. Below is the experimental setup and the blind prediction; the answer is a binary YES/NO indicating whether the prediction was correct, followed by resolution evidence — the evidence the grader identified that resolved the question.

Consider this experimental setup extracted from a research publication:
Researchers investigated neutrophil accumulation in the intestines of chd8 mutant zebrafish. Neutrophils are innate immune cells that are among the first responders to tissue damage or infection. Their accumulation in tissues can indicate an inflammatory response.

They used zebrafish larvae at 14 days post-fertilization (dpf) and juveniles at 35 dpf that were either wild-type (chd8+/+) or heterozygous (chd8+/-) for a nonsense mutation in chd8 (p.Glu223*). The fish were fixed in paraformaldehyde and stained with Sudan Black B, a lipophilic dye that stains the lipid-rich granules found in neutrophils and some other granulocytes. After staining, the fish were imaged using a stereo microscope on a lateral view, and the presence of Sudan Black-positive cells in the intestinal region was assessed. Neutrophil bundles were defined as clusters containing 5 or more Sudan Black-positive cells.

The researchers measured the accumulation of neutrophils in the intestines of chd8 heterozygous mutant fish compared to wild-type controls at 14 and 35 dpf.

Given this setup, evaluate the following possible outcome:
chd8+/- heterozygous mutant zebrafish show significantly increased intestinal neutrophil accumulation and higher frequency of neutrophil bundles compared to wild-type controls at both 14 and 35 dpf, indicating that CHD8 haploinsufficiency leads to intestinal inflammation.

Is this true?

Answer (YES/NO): NO